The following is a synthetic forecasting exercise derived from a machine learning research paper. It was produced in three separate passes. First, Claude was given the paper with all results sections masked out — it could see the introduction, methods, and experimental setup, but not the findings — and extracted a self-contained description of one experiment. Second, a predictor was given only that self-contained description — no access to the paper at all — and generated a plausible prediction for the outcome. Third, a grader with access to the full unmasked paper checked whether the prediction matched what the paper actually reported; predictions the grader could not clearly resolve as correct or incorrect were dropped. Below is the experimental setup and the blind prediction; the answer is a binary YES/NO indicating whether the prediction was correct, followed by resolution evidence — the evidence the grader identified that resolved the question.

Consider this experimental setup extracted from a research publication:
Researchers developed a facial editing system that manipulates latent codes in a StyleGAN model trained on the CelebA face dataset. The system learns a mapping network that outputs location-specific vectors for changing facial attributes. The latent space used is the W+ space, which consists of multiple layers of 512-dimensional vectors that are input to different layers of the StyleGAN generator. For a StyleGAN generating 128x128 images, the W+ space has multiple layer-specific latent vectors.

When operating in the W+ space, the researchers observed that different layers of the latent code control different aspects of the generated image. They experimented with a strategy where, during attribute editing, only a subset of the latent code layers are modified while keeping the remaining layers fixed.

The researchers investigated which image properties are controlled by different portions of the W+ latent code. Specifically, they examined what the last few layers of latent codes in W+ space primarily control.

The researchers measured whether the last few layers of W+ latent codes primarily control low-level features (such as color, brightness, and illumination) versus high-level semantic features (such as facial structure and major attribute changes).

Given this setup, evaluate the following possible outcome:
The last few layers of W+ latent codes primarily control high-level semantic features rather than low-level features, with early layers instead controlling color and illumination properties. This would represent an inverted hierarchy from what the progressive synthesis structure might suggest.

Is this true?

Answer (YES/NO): NO